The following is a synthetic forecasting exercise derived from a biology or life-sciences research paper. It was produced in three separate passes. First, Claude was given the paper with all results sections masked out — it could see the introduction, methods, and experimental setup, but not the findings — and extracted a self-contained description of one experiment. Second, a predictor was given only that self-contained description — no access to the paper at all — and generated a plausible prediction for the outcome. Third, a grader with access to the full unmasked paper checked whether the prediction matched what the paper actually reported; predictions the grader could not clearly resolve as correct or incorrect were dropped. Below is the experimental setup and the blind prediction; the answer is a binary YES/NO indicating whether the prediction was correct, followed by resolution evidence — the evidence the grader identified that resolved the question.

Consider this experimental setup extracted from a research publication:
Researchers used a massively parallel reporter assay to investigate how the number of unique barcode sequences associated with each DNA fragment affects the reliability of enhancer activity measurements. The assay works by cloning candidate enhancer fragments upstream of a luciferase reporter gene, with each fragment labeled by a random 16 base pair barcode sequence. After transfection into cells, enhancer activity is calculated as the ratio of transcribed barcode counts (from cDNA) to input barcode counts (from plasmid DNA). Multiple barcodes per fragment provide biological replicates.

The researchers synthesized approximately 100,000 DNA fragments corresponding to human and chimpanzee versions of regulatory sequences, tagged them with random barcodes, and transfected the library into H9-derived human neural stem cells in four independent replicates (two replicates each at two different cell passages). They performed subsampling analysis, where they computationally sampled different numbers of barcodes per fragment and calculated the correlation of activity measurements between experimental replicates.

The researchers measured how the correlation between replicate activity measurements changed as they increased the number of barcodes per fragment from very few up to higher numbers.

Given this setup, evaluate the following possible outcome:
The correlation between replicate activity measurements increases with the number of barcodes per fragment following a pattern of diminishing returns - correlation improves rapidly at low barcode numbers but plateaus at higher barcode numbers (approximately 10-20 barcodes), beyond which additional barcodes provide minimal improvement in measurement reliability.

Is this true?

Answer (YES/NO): YES